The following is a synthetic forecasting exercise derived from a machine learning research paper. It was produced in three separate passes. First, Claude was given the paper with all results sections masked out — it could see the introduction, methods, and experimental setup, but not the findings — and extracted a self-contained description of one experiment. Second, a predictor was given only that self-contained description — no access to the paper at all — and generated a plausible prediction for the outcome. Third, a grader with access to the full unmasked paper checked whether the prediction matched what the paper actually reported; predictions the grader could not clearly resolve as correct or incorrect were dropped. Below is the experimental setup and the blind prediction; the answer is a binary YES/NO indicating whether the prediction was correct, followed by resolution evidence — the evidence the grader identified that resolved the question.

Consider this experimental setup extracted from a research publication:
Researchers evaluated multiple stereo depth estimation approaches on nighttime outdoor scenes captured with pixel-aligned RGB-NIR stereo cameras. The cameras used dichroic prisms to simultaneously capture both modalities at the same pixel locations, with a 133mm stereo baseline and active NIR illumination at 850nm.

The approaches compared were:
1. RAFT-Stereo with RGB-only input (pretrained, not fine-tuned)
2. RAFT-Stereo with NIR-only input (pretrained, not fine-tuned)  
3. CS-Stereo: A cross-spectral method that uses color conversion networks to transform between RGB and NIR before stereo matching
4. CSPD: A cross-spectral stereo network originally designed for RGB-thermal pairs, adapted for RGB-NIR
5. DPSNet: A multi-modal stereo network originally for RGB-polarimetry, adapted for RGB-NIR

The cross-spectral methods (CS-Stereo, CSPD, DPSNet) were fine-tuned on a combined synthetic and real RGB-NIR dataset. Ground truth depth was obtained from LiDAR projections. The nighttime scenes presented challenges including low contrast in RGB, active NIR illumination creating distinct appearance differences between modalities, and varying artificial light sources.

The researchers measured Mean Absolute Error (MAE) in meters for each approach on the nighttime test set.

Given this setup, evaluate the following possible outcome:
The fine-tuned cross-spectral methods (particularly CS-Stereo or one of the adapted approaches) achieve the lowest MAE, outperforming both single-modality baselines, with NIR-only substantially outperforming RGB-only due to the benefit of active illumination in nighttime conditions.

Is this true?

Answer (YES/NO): NO